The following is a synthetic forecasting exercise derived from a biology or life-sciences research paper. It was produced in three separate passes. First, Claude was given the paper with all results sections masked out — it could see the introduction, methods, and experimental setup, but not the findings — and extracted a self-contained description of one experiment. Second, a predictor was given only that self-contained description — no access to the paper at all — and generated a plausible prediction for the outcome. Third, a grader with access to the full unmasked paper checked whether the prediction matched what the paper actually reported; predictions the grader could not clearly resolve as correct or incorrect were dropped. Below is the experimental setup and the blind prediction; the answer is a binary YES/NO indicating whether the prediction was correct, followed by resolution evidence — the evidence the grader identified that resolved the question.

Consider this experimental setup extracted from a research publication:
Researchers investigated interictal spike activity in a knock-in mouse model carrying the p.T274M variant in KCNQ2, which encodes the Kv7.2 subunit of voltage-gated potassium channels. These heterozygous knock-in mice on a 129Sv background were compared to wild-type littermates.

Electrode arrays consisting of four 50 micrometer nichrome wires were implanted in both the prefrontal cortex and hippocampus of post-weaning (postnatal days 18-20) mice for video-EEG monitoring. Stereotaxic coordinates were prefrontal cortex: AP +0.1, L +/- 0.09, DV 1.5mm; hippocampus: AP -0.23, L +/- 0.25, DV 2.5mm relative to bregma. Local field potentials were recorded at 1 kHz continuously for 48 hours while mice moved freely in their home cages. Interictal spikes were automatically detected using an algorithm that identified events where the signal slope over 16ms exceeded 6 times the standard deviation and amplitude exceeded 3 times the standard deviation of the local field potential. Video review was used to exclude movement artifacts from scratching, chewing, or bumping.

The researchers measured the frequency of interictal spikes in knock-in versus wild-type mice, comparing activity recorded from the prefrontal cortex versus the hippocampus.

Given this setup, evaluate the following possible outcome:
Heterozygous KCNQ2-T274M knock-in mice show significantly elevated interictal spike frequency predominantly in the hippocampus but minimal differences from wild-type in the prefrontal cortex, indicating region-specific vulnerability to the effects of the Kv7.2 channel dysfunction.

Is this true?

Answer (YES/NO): NO